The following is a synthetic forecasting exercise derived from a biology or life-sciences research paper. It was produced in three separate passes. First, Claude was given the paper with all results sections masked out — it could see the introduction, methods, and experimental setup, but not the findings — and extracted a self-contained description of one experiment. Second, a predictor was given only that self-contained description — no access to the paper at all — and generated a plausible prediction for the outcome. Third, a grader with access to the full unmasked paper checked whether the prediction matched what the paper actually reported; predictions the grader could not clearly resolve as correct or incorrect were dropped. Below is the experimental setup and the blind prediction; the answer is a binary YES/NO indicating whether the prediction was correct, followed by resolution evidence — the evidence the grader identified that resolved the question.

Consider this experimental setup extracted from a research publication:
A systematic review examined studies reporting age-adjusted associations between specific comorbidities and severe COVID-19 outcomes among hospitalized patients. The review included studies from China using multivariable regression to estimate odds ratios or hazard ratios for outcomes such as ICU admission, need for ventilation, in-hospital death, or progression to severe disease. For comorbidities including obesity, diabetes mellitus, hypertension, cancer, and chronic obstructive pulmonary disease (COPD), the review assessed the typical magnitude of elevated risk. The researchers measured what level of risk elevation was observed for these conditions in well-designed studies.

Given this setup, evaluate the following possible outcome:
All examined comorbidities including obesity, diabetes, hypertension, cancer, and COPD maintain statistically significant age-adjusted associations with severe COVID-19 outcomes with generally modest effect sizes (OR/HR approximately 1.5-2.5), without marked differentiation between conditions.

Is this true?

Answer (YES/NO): NO